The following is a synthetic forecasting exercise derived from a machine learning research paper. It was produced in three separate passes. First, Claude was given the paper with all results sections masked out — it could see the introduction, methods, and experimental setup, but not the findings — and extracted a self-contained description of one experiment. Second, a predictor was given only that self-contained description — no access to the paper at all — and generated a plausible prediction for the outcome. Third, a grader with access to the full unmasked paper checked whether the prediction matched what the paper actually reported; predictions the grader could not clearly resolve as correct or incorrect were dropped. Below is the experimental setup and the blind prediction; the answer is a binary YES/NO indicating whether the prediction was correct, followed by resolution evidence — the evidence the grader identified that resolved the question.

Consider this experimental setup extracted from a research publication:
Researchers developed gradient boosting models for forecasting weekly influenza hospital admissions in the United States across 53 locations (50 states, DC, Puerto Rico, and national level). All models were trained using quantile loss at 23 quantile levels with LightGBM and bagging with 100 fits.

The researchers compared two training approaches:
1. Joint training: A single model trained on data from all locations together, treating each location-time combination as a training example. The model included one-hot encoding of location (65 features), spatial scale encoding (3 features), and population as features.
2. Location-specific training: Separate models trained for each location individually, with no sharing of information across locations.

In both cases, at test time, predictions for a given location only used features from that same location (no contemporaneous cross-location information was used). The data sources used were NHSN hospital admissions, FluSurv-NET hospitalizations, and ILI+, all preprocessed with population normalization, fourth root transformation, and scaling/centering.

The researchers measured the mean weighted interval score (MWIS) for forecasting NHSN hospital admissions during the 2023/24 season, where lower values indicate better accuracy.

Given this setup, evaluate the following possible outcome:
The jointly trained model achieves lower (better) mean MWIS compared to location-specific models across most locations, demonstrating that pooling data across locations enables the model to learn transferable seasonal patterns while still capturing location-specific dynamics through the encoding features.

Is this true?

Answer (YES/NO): YES